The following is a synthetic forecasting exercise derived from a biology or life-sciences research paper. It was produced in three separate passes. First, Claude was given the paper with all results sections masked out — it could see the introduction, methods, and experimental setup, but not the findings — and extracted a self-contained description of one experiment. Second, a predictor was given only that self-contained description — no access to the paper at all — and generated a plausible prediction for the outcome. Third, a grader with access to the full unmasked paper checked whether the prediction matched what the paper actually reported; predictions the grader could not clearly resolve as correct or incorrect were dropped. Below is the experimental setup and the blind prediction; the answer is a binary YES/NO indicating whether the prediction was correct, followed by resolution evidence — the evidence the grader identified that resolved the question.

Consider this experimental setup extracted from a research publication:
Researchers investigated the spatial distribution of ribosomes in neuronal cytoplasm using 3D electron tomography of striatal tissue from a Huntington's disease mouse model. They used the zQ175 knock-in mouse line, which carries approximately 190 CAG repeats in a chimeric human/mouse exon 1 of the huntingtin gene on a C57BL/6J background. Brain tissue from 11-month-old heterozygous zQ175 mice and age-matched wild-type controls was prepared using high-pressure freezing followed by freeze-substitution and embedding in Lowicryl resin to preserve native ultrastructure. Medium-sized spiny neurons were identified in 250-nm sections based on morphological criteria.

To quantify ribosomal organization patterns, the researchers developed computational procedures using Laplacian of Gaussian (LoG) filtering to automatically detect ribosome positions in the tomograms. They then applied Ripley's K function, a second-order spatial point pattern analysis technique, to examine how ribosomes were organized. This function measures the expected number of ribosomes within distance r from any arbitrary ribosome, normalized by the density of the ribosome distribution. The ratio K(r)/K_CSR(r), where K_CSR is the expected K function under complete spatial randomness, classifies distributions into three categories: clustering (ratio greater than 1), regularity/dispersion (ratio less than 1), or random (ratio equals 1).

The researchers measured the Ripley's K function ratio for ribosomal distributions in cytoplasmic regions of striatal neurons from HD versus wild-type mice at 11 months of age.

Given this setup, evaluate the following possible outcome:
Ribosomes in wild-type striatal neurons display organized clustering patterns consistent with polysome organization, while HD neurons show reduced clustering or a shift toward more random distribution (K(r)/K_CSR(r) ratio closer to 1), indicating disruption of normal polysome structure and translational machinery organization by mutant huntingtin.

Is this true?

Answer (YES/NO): NO